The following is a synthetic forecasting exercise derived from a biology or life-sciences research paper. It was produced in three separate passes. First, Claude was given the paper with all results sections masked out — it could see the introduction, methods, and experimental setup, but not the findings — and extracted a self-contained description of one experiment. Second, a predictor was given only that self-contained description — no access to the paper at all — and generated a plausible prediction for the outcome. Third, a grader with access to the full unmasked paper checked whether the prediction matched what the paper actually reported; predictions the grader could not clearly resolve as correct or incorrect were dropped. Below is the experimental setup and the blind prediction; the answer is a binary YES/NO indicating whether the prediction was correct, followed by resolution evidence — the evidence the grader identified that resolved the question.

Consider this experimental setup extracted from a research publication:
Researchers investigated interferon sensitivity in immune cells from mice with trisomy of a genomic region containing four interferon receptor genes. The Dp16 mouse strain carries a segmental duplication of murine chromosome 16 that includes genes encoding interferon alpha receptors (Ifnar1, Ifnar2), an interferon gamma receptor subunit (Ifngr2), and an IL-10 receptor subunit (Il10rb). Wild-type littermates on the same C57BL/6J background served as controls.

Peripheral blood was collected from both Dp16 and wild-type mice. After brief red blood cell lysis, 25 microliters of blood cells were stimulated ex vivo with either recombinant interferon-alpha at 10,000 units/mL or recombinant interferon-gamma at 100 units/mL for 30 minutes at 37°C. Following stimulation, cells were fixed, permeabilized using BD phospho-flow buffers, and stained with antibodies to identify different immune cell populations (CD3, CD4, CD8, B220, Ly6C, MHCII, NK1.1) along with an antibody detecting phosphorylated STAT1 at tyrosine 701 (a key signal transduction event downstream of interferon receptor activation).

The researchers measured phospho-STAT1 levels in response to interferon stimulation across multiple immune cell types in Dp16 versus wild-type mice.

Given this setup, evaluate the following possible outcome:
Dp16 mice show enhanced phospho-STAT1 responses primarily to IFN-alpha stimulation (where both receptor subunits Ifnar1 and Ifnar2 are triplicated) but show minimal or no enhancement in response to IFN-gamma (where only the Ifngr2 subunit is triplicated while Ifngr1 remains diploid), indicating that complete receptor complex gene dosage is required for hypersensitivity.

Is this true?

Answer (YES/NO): NO